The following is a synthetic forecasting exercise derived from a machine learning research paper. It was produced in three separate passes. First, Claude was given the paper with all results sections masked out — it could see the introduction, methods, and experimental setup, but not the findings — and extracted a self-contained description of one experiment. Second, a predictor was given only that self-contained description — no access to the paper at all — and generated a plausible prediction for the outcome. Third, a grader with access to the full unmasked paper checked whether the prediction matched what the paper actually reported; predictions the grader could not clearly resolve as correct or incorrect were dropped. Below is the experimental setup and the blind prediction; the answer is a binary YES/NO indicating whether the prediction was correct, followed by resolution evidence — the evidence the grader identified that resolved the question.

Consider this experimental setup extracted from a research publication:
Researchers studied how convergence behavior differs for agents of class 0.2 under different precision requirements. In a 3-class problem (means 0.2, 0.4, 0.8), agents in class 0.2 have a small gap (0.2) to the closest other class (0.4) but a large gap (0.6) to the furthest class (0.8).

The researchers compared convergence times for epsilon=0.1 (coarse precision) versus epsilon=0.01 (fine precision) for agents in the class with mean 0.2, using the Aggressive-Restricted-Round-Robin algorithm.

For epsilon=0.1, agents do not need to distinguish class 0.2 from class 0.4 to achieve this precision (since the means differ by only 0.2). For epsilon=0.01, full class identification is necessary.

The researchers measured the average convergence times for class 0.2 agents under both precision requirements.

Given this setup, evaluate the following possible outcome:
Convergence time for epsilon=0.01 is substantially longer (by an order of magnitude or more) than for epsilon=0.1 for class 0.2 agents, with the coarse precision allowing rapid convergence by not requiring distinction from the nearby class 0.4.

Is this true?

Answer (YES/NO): NO